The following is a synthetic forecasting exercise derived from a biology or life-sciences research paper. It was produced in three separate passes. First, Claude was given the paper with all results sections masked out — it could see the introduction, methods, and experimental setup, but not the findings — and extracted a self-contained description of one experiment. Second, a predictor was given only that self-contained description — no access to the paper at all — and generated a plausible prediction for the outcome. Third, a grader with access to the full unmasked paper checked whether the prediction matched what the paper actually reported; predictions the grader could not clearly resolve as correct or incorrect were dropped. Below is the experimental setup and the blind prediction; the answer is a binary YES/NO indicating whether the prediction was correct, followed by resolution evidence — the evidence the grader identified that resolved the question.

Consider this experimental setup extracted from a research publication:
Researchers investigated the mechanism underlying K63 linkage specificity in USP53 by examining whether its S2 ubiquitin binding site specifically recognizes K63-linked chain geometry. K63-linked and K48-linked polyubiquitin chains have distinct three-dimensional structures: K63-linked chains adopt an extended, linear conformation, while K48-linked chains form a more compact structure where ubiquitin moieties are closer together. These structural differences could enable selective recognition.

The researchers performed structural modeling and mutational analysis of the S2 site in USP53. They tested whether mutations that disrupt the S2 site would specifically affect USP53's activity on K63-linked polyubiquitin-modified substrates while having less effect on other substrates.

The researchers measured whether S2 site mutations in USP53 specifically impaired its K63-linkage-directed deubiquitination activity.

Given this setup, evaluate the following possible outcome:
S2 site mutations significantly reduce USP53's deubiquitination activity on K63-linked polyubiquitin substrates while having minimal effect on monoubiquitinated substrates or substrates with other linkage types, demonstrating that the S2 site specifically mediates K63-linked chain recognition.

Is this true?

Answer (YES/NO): YES